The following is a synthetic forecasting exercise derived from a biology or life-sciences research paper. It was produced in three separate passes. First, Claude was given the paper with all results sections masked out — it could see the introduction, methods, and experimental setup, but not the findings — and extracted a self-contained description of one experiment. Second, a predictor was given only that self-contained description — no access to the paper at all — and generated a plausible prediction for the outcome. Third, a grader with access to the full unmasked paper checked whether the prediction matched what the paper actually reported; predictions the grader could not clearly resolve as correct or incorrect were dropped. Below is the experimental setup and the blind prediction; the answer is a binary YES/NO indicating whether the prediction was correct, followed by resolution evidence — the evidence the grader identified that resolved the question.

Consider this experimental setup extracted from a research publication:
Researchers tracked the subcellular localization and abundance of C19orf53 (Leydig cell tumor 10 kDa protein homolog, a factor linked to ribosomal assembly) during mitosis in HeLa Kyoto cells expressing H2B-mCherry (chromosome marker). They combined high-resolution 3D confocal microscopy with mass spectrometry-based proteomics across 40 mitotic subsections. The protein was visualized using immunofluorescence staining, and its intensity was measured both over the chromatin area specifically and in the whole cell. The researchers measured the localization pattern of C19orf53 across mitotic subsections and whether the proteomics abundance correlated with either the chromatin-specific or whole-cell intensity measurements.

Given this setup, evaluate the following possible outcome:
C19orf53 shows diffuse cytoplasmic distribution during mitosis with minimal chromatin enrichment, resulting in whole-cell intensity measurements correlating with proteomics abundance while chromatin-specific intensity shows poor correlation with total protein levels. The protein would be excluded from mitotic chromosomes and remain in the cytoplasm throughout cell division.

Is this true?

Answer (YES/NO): NO